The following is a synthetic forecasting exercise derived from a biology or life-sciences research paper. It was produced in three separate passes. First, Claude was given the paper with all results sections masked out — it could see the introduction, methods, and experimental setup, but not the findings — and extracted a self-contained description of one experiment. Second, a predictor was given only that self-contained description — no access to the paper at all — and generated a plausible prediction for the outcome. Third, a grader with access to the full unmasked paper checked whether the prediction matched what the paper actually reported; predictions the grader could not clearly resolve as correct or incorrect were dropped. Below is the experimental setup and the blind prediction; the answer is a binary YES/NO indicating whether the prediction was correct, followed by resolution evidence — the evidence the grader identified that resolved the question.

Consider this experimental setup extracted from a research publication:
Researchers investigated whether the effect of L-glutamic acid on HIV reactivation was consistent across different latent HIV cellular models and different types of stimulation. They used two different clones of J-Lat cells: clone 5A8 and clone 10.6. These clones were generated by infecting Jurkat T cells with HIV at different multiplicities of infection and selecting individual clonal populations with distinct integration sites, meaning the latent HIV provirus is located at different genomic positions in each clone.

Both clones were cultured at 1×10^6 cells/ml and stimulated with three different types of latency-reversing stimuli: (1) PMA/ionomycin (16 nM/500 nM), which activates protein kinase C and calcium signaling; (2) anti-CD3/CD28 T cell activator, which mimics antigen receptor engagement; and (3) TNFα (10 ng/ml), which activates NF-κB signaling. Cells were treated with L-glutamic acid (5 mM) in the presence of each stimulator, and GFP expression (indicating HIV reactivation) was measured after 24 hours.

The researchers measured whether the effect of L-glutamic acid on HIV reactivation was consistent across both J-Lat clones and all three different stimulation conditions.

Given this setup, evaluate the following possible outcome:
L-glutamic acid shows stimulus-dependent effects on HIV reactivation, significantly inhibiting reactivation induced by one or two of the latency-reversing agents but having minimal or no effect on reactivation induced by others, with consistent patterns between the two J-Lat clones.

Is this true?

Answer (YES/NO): NO